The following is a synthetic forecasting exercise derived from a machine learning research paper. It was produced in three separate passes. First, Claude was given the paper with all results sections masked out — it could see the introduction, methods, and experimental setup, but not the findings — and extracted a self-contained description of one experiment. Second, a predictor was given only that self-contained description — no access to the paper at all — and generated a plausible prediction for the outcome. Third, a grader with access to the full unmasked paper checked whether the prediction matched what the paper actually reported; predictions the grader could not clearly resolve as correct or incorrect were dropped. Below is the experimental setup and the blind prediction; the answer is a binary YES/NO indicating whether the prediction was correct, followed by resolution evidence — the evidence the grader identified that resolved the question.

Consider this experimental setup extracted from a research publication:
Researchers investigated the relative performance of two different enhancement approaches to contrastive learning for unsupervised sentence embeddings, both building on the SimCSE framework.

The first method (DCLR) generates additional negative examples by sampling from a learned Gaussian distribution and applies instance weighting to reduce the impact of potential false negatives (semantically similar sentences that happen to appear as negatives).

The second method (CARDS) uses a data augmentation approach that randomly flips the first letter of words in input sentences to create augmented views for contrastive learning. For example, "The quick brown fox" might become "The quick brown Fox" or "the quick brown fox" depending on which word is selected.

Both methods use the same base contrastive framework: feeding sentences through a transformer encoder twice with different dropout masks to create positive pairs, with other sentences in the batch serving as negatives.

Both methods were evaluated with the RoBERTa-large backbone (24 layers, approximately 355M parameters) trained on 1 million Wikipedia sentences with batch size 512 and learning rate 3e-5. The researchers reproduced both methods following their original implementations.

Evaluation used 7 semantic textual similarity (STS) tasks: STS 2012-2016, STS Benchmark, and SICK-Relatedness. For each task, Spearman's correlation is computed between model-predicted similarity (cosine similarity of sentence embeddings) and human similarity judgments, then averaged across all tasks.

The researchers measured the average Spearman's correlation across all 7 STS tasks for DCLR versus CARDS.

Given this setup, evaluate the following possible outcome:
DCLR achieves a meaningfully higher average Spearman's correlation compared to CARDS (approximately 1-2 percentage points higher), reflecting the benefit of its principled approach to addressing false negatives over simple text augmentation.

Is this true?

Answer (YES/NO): NO